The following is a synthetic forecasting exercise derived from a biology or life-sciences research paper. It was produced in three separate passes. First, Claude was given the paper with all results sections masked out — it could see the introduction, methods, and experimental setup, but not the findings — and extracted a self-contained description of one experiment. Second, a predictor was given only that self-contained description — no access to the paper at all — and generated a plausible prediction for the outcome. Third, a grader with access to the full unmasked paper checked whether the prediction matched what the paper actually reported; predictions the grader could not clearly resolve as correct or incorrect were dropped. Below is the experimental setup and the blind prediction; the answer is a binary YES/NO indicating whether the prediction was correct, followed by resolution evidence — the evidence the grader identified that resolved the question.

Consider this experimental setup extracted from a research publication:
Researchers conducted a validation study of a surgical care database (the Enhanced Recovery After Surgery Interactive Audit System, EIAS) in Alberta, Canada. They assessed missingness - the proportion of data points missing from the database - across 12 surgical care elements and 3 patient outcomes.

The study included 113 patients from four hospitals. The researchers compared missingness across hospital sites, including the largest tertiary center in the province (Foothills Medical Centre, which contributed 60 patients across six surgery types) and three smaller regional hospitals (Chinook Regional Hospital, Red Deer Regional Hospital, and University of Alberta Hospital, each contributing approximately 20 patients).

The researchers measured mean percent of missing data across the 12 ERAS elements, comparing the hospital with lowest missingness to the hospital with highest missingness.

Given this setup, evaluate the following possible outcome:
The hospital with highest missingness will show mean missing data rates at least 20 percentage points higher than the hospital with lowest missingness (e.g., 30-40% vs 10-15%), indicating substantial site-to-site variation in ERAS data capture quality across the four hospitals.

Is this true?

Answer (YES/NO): NO